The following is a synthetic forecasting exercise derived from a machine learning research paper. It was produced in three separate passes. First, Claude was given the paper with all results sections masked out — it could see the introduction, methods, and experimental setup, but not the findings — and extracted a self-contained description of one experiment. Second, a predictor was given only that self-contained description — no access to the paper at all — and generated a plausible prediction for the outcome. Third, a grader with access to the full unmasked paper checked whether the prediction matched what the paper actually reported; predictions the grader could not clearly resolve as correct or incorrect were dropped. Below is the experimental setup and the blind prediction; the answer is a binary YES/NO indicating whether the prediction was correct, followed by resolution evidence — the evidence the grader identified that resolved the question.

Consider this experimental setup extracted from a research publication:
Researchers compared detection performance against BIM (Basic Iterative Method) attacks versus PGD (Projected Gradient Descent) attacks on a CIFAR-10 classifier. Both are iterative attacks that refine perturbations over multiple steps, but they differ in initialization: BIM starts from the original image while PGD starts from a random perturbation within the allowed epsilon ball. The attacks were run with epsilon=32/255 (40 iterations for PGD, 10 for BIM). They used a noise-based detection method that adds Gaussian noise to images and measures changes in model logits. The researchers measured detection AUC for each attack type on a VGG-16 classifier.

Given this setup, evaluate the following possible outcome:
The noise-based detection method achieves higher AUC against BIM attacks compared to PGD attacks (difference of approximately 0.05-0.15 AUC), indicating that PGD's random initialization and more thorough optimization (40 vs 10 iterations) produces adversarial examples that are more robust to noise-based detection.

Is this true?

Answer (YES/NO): NO